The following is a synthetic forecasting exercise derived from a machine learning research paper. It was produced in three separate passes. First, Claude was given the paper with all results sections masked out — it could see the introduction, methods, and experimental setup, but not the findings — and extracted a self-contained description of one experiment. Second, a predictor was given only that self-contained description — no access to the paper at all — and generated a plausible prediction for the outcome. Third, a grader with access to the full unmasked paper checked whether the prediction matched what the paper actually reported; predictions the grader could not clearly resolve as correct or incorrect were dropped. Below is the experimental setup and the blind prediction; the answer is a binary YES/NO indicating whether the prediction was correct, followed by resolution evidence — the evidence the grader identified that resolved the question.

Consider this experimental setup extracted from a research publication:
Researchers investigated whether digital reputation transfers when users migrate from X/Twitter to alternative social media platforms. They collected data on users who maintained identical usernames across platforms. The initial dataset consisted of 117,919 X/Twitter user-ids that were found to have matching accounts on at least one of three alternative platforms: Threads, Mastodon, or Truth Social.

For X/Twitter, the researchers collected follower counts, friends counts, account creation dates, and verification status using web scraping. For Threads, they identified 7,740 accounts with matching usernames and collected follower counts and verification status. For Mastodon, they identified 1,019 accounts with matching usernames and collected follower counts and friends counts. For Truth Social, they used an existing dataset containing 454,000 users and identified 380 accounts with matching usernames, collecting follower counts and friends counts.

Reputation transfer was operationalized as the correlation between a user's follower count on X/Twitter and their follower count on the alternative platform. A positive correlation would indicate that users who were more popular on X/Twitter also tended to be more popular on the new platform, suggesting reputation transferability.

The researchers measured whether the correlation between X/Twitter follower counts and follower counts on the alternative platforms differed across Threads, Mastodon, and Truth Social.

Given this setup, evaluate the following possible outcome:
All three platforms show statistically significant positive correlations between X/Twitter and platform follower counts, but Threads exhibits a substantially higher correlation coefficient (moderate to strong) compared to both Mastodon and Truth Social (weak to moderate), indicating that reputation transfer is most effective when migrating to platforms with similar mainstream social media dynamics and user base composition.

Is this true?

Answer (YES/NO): NO